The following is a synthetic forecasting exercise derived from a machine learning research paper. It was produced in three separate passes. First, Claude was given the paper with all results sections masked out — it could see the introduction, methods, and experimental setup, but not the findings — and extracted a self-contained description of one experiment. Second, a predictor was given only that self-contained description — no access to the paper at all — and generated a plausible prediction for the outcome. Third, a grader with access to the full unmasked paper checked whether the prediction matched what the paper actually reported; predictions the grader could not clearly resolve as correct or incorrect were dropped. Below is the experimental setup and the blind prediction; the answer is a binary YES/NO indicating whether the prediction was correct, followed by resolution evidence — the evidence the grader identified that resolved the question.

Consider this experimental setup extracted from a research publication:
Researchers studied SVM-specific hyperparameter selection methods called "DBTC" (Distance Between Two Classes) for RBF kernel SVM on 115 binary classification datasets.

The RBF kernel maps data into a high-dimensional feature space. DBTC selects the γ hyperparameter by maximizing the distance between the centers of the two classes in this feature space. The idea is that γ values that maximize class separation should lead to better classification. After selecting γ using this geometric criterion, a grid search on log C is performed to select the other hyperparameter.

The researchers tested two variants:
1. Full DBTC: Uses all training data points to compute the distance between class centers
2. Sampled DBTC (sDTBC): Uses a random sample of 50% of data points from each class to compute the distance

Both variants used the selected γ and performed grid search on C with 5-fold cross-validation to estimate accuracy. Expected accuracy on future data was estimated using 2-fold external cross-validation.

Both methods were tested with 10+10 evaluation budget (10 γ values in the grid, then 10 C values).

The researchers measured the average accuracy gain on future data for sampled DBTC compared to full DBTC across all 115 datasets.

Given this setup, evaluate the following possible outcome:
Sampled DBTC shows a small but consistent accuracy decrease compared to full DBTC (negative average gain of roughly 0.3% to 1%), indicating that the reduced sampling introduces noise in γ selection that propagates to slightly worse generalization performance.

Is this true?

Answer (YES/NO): NO